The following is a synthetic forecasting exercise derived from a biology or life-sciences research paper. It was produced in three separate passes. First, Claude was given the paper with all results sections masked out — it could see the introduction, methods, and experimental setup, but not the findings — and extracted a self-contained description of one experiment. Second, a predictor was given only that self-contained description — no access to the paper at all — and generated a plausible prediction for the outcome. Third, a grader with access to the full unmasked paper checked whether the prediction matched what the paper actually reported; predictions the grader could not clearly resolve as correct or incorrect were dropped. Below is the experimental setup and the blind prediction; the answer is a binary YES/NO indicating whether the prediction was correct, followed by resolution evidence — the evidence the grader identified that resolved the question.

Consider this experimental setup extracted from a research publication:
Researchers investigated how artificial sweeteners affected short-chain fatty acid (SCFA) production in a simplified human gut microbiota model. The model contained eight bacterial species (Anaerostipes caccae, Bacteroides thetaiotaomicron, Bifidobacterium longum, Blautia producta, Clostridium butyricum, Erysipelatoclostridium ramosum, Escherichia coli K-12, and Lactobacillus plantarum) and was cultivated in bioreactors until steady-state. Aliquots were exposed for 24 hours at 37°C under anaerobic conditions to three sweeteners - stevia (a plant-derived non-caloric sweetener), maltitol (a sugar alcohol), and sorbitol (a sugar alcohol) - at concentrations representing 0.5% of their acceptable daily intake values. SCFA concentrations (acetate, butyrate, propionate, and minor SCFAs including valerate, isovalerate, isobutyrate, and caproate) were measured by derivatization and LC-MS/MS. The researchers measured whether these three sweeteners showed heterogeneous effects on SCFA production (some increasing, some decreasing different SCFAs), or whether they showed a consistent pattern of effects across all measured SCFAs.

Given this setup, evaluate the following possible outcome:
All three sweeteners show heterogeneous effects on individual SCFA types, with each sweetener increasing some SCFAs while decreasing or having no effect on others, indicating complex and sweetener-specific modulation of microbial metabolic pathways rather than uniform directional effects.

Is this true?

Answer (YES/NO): NO